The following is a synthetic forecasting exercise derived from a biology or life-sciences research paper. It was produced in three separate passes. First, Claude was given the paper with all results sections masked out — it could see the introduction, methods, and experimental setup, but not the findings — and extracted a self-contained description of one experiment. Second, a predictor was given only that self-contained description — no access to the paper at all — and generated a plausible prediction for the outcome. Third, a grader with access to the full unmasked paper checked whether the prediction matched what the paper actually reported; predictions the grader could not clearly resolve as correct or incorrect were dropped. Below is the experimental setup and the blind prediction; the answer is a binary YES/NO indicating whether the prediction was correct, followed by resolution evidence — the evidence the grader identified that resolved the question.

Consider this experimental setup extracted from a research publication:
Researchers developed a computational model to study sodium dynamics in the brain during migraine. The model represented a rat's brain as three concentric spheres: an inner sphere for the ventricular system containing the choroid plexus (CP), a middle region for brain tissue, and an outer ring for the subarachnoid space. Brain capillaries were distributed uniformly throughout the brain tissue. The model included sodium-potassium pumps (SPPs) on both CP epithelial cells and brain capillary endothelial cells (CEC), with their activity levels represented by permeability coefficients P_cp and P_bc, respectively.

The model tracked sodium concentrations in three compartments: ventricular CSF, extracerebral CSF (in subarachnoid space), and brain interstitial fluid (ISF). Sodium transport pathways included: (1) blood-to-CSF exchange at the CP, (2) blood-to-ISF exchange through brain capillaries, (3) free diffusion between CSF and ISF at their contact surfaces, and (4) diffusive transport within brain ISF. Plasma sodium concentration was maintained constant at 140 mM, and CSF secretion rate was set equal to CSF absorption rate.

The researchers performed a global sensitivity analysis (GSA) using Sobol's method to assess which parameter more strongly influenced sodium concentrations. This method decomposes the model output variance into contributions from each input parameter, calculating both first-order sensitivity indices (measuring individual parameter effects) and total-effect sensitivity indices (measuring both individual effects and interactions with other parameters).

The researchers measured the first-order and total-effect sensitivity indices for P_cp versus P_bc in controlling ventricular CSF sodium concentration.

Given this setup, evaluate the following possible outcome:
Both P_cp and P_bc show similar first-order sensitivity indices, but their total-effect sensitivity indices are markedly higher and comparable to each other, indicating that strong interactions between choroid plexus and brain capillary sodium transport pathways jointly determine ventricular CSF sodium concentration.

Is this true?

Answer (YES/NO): NO